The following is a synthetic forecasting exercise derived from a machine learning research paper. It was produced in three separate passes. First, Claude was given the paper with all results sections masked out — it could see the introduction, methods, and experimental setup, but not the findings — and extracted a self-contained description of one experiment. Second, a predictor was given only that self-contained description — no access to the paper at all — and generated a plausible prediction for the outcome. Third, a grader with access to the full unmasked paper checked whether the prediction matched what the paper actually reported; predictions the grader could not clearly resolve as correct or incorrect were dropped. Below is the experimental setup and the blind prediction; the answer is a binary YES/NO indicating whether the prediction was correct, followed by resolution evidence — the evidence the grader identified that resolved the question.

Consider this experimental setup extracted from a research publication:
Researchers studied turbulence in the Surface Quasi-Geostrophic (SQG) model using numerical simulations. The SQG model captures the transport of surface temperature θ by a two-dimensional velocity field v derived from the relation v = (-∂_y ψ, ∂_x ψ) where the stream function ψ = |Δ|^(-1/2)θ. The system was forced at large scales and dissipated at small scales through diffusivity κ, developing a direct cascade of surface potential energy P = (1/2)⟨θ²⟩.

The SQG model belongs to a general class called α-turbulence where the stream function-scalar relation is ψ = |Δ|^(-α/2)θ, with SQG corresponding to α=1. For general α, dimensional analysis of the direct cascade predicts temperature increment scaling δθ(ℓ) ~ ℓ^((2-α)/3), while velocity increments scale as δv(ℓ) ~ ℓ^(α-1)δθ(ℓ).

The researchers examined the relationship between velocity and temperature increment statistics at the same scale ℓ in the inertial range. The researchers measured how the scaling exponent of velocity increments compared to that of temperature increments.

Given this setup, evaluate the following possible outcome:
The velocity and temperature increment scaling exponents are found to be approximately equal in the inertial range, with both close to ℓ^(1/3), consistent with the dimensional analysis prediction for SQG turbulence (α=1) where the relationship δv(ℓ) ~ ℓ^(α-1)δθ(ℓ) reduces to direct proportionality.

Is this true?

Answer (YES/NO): YES